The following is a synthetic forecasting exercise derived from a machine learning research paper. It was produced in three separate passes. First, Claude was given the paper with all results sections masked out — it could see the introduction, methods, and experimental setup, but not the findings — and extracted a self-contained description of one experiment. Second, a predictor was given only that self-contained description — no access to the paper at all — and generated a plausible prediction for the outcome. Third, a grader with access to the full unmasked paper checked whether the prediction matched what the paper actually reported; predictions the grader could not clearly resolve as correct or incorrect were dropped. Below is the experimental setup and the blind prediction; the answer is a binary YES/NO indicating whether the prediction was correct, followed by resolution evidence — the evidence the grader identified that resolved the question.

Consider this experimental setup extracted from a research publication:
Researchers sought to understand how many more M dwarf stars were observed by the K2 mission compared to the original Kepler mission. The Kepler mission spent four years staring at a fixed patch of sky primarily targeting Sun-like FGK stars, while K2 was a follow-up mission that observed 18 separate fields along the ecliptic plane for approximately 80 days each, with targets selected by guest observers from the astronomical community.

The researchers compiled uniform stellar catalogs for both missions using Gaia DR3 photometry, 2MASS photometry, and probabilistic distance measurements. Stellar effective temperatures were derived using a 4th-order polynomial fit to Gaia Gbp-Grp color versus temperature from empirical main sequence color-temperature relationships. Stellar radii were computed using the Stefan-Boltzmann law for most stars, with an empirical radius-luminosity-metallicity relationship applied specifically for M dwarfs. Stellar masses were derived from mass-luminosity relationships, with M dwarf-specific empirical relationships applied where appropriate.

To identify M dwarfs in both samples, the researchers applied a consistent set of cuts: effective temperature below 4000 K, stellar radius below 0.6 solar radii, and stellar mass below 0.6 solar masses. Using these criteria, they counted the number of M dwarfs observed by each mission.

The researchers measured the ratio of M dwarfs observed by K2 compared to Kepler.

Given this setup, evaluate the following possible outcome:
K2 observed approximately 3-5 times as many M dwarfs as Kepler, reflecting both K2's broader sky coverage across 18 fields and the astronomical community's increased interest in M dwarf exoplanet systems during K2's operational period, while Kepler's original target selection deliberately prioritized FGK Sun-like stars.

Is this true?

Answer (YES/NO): NO